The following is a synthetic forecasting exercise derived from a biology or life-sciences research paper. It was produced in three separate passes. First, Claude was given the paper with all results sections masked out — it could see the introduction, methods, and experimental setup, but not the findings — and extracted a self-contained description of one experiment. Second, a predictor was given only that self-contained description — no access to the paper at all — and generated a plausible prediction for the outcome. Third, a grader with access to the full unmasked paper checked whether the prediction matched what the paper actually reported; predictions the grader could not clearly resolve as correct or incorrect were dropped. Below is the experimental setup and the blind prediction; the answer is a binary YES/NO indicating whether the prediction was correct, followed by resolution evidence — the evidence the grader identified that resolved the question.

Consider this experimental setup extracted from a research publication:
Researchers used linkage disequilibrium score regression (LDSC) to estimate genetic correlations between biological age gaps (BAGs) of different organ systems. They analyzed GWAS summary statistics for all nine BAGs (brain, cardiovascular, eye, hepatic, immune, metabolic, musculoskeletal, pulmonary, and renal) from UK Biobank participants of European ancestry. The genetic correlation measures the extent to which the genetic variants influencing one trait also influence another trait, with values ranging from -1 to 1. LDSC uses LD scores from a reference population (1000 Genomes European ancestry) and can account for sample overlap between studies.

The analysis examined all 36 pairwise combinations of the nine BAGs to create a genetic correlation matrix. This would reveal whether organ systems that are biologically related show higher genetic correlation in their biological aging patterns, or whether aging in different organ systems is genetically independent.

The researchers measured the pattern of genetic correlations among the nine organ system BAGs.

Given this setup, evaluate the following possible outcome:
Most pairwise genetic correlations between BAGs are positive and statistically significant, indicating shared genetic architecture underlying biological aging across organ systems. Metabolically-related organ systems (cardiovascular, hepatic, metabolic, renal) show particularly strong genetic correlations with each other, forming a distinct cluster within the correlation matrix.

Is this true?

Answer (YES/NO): NO